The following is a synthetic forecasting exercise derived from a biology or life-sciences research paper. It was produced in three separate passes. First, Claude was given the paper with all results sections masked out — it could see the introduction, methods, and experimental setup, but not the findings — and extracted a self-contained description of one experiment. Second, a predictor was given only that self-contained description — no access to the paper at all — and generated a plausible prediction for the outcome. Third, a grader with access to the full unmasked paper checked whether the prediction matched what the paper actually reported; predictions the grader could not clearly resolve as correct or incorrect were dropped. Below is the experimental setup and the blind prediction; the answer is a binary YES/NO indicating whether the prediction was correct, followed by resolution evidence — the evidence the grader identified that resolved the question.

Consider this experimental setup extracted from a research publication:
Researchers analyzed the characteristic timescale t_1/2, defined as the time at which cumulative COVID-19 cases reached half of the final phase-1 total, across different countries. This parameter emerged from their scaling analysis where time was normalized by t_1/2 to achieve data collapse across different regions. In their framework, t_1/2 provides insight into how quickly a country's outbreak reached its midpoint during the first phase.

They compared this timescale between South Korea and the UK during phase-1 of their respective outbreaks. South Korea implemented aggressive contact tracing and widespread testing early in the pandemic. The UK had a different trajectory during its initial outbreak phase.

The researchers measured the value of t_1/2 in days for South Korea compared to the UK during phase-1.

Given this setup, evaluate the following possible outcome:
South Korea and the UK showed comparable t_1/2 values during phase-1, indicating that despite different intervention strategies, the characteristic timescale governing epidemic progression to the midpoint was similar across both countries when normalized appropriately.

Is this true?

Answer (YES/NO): NO